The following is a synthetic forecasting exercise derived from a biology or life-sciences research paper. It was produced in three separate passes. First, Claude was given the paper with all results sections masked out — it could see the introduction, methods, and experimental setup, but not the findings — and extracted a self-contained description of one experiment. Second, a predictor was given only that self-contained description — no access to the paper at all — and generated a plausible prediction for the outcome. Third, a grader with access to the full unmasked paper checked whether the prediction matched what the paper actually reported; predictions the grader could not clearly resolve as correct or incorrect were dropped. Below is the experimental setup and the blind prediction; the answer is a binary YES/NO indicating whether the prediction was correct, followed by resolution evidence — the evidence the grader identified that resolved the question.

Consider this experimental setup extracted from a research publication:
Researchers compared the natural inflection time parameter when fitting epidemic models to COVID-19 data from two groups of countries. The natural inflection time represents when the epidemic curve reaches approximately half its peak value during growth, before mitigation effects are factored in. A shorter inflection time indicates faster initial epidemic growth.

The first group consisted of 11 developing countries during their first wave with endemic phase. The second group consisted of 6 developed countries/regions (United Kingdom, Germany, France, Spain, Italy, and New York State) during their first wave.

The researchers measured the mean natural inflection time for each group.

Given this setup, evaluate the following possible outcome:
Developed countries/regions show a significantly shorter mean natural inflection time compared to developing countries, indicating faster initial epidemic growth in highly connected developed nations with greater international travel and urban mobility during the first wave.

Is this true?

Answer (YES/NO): YES